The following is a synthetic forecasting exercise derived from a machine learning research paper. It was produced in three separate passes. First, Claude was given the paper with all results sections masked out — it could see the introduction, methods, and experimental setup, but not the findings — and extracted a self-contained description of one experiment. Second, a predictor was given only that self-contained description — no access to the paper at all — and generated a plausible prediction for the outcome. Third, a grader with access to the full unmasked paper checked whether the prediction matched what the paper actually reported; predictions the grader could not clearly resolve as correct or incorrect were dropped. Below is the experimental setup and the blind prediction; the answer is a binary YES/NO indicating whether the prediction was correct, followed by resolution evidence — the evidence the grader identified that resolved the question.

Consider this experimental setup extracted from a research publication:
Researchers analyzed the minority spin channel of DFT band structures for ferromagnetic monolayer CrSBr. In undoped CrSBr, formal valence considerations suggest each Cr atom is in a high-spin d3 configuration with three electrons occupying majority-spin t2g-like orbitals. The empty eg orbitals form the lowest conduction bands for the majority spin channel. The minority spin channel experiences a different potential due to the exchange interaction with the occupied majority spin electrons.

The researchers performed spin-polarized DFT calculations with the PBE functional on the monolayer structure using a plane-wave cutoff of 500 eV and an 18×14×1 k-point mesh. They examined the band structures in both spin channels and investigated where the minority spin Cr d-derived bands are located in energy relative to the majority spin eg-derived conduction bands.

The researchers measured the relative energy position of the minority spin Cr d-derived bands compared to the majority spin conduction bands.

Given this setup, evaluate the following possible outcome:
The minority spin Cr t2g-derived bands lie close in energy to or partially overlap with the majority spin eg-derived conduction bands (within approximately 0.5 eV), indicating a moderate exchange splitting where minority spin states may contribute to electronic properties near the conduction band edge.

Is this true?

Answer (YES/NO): NO